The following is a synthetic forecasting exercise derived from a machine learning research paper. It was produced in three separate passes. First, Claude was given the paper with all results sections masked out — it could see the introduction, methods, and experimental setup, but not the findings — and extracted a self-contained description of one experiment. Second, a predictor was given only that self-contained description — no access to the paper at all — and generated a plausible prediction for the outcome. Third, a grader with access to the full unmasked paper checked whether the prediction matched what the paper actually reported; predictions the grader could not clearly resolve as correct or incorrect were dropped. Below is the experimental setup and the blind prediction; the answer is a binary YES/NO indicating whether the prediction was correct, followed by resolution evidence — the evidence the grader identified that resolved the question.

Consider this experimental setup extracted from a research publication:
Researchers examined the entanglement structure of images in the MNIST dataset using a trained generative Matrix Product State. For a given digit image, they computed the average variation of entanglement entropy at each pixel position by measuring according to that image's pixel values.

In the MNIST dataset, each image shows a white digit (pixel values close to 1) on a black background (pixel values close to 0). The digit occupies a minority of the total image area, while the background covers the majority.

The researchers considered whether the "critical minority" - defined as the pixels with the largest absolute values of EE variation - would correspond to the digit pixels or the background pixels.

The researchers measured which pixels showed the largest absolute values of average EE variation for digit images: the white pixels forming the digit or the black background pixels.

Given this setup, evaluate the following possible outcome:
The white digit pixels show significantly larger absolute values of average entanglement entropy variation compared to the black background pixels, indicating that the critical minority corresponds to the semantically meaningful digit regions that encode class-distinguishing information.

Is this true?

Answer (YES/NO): YES